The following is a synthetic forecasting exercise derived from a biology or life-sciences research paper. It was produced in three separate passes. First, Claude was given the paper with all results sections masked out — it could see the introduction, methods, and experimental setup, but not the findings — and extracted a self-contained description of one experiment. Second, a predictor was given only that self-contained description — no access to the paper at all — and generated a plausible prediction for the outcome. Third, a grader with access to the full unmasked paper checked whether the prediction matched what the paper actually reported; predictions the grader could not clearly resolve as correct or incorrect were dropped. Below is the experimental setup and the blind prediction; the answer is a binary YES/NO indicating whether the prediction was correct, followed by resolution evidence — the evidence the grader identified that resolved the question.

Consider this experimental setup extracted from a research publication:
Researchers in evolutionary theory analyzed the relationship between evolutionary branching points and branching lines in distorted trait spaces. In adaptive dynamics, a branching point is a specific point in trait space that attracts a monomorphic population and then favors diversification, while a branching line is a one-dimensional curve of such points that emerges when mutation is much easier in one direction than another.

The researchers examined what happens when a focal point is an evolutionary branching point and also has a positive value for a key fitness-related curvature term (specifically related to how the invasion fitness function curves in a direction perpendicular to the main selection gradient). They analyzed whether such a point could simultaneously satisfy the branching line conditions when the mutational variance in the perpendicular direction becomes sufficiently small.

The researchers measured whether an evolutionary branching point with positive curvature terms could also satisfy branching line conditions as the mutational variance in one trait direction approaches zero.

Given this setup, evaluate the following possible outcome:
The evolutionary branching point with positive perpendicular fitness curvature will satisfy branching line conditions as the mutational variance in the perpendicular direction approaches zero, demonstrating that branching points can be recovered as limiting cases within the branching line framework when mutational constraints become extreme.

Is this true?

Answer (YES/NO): YES